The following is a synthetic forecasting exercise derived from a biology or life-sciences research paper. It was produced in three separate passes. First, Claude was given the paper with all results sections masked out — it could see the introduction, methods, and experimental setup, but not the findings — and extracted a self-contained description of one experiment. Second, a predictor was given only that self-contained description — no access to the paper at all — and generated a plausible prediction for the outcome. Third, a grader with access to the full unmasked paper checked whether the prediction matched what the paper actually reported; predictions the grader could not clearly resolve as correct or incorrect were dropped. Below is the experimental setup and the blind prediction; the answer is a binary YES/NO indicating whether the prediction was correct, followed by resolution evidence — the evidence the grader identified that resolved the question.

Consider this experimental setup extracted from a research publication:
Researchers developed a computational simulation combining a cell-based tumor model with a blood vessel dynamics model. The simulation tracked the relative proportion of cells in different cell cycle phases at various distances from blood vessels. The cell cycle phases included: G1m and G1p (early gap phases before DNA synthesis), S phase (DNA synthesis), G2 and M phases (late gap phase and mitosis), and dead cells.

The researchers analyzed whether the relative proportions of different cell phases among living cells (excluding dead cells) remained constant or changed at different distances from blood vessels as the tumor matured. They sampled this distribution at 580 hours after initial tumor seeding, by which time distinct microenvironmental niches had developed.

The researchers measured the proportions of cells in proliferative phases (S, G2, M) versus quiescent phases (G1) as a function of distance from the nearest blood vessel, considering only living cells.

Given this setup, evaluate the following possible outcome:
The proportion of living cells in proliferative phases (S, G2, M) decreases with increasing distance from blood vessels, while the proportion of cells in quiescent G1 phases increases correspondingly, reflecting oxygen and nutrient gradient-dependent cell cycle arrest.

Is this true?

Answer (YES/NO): NO